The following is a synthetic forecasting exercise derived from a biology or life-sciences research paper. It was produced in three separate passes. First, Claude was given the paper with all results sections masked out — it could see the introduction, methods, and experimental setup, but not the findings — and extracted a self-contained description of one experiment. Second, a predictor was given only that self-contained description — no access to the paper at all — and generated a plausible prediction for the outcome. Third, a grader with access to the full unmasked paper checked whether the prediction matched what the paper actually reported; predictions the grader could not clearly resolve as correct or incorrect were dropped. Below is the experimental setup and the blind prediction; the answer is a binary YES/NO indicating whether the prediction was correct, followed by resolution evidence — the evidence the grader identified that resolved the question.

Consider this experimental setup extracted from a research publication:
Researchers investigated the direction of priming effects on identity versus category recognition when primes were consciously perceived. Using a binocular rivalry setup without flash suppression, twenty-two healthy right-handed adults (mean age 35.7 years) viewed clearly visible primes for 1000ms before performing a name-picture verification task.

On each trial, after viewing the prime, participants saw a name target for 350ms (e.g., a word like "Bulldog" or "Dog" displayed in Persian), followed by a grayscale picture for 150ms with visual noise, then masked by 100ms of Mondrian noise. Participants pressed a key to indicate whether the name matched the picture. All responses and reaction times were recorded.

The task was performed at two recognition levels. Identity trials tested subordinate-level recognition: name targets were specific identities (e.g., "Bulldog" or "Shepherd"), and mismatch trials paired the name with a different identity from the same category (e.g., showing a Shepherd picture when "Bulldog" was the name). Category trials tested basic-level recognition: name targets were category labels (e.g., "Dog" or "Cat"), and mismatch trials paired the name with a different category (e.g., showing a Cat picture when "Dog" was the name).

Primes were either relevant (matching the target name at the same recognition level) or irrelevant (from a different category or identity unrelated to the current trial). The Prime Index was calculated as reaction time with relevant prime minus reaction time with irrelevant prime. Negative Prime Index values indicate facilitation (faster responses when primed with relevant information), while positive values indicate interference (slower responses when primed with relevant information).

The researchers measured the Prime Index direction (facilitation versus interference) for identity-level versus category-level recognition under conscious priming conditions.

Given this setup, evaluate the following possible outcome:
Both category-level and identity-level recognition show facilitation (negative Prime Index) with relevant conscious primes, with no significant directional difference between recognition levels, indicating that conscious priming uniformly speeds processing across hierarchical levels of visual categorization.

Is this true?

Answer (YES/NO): NO